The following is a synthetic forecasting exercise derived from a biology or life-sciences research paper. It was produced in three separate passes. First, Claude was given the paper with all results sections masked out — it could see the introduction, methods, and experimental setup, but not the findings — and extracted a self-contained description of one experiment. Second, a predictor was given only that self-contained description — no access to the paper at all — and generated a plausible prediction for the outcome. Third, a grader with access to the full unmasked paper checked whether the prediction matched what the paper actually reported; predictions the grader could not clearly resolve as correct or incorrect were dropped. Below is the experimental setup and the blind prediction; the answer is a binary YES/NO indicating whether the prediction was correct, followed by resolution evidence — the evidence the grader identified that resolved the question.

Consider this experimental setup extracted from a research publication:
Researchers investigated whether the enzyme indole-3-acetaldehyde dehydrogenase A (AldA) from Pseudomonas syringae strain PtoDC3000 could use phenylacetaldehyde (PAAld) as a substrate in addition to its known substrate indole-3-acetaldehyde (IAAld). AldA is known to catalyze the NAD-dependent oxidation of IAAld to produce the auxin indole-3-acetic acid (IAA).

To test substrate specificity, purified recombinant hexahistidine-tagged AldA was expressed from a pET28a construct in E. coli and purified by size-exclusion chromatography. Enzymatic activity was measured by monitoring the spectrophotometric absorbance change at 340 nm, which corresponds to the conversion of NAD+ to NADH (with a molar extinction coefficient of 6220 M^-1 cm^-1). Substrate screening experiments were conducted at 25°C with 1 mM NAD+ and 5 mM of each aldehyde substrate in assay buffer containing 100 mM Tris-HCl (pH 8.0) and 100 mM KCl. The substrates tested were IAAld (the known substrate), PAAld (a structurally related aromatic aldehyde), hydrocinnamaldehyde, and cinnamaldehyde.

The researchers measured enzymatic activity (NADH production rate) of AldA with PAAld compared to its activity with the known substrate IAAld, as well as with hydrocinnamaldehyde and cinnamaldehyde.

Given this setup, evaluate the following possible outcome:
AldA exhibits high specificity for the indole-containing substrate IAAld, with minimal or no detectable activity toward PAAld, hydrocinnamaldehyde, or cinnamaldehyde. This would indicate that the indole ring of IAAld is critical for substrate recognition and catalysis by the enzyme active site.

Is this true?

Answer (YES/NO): NO